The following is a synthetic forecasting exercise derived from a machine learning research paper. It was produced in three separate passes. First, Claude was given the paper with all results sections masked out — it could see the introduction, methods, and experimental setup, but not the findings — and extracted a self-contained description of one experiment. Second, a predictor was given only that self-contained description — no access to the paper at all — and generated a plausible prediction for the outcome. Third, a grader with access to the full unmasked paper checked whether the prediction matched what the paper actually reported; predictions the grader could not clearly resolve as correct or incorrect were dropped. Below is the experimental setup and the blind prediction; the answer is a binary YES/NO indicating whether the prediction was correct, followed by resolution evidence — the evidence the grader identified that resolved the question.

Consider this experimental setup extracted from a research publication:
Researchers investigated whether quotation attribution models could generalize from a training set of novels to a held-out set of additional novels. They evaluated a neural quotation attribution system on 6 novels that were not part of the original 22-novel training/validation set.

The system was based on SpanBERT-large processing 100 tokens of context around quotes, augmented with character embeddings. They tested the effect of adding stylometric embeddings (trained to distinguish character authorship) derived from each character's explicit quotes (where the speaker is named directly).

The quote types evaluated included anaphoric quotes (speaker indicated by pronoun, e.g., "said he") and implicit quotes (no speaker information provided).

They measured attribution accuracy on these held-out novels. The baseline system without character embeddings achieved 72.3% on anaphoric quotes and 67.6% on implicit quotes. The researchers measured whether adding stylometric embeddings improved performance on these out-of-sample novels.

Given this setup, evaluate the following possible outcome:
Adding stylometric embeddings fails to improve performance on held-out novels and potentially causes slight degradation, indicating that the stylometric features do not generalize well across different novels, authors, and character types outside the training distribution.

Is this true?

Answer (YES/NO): NO